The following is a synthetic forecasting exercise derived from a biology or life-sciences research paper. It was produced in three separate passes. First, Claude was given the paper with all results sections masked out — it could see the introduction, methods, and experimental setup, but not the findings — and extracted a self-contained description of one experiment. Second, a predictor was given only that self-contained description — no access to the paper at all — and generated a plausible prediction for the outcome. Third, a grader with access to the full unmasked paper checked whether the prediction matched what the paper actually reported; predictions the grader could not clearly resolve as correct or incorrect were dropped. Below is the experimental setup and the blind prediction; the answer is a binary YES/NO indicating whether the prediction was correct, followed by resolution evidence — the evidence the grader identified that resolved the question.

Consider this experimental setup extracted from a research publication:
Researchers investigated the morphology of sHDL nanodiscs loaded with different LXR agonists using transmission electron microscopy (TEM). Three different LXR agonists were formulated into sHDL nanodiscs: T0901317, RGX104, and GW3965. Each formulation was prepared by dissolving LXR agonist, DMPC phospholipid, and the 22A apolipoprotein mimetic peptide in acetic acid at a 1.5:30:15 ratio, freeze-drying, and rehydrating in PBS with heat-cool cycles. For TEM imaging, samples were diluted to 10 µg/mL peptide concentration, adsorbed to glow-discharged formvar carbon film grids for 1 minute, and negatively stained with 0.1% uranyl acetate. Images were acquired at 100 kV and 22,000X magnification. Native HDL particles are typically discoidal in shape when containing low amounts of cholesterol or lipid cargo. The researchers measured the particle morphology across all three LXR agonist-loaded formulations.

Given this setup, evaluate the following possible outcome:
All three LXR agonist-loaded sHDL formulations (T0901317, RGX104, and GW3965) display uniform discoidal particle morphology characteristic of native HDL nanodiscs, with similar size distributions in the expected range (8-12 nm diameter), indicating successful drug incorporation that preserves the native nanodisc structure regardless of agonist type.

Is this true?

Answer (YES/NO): YES